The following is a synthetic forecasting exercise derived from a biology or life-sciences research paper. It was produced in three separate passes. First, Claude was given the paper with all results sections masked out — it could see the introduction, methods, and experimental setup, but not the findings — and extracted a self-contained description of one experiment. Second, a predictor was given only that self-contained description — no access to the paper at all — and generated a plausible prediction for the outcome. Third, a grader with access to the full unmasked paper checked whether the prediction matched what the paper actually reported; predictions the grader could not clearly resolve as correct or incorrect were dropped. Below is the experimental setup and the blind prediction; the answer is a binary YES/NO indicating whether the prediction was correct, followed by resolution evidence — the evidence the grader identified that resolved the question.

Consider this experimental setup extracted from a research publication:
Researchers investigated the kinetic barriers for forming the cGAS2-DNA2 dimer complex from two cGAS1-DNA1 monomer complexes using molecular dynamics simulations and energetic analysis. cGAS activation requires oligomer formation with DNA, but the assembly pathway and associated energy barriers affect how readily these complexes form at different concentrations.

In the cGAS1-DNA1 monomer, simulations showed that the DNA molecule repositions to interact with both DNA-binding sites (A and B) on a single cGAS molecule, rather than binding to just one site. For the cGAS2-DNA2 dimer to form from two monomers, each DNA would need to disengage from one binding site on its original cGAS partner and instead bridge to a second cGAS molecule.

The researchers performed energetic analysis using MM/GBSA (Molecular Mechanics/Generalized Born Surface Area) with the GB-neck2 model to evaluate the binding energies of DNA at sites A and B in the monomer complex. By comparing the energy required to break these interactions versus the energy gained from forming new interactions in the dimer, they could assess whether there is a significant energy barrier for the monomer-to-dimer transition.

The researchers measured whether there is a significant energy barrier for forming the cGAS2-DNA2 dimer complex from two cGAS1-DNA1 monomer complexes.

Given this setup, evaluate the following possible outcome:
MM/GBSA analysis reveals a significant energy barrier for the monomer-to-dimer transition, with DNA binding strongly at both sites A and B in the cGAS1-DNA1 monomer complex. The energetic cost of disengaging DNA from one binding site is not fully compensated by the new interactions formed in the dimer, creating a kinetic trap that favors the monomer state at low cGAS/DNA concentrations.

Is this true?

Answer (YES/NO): NO